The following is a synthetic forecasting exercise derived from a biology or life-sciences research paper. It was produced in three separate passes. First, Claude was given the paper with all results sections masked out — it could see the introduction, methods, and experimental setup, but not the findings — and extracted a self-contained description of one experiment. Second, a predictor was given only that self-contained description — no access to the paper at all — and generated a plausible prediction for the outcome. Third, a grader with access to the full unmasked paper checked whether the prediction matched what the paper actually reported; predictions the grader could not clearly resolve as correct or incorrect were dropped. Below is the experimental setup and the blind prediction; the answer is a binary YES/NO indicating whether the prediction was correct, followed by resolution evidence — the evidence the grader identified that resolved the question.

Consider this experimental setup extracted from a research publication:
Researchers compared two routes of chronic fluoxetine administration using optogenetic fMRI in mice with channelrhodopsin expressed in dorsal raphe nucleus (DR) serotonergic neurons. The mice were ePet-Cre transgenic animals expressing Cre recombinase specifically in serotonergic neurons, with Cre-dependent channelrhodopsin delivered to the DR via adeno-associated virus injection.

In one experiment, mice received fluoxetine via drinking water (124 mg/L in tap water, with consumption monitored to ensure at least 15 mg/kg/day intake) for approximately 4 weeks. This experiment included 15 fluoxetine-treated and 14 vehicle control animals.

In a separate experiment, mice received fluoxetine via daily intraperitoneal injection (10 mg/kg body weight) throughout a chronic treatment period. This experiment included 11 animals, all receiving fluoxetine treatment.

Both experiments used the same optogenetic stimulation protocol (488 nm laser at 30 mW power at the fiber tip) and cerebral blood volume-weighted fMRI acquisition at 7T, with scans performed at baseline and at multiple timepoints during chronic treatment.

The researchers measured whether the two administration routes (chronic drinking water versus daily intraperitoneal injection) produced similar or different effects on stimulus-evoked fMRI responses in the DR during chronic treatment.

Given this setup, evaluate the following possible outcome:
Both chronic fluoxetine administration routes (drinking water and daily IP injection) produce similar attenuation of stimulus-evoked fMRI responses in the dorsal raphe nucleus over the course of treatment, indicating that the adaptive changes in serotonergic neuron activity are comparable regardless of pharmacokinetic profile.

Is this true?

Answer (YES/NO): NO